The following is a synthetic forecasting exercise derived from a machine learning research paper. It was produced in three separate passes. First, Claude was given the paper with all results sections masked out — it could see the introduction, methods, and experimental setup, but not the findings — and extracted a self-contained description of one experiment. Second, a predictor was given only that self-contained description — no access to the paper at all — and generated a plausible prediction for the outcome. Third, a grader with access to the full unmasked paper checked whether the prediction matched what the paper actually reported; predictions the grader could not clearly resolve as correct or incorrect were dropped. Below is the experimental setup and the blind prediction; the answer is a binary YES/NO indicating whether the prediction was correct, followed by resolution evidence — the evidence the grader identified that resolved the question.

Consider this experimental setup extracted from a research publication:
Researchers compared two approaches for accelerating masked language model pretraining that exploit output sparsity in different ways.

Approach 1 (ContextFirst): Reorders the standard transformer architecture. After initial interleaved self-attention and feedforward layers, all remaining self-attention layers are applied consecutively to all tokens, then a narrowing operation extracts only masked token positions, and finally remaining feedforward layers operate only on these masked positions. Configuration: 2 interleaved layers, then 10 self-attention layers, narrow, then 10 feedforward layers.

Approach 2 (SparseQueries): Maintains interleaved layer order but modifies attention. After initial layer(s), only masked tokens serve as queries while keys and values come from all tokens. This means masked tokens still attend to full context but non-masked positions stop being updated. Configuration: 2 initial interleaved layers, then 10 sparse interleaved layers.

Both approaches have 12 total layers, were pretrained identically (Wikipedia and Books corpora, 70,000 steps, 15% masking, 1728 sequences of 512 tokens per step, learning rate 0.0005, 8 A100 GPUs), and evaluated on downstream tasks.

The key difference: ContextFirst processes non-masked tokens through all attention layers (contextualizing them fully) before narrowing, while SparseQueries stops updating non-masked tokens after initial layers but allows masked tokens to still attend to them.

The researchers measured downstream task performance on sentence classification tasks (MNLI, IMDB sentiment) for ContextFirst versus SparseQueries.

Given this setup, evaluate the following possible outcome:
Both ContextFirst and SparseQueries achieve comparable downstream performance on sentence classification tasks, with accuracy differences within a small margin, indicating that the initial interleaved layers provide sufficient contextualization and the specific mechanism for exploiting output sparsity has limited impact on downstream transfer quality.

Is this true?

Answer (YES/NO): YES